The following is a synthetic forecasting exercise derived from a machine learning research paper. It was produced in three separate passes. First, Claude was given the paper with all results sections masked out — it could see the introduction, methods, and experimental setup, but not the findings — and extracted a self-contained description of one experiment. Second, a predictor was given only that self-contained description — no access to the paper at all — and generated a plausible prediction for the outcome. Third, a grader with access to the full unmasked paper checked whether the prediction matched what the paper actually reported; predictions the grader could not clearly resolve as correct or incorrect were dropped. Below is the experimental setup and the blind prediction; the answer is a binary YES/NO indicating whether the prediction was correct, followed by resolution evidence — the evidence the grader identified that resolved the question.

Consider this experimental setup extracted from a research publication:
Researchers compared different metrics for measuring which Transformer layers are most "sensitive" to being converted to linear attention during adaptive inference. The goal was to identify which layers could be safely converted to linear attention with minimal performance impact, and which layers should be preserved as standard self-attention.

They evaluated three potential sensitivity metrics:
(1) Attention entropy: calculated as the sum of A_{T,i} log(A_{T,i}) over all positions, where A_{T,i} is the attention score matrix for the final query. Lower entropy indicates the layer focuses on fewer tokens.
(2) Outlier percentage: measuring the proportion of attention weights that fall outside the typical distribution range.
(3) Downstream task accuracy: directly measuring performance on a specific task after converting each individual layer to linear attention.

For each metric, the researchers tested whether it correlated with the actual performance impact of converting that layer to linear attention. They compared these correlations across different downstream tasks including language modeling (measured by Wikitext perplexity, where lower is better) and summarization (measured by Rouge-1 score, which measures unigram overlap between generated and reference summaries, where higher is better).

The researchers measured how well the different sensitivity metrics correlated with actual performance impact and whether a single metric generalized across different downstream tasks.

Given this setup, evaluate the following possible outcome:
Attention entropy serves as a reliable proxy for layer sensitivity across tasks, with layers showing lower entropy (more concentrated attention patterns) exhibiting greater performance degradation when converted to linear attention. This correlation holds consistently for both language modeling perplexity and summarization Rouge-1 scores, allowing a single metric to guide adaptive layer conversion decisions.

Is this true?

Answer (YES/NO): NO